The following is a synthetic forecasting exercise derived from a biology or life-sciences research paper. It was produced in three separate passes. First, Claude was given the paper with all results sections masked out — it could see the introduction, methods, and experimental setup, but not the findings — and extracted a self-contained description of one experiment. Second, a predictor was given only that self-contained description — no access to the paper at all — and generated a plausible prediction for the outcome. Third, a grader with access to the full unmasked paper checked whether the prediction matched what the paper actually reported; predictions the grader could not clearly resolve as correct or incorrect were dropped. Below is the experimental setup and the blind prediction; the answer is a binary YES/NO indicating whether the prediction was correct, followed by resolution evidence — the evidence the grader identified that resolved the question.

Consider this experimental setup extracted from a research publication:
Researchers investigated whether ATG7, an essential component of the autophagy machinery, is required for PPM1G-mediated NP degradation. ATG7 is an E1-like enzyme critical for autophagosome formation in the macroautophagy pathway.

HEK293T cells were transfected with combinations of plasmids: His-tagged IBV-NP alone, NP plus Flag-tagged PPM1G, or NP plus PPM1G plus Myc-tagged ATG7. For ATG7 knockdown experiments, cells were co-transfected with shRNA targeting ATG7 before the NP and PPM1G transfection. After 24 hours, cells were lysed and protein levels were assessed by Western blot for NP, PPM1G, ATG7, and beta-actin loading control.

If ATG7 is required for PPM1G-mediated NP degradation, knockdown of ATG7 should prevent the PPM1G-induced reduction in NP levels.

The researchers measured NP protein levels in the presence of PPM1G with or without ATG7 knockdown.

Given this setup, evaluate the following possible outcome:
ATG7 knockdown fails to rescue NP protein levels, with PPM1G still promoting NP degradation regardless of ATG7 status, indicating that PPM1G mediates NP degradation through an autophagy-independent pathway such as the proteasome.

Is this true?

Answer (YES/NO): NO